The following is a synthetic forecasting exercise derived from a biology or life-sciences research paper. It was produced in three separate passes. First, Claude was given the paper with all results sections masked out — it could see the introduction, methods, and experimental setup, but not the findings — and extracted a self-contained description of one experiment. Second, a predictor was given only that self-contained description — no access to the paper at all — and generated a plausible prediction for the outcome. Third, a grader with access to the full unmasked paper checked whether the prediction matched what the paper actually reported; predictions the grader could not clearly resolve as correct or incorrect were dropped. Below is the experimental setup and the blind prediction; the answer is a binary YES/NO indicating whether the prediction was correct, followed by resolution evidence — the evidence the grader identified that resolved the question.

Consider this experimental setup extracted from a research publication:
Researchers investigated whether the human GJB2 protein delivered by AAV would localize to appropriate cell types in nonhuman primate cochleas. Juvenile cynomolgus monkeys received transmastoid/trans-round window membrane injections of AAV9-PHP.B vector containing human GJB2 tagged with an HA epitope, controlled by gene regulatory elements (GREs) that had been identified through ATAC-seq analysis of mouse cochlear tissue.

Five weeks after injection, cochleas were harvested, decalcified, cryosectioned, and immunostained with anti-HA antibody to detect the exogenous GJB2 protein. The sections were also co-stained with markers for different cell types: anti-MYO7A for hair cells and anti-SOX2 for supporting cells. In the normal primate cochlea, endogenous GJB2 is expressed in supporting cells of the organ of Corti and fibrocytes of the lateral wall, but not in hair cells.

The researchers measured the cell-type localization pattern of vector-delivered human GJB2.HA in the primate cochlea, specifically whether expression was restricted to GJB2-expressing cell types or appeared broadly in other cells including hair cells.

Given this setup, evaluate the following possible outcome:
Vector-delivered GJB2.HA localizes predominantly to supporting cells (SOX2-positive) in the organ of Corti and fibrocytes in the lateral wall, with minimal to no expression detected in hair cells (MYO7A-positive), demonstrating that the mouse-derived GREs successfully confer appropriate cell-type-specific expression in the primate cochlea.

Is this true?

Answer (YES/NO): YES